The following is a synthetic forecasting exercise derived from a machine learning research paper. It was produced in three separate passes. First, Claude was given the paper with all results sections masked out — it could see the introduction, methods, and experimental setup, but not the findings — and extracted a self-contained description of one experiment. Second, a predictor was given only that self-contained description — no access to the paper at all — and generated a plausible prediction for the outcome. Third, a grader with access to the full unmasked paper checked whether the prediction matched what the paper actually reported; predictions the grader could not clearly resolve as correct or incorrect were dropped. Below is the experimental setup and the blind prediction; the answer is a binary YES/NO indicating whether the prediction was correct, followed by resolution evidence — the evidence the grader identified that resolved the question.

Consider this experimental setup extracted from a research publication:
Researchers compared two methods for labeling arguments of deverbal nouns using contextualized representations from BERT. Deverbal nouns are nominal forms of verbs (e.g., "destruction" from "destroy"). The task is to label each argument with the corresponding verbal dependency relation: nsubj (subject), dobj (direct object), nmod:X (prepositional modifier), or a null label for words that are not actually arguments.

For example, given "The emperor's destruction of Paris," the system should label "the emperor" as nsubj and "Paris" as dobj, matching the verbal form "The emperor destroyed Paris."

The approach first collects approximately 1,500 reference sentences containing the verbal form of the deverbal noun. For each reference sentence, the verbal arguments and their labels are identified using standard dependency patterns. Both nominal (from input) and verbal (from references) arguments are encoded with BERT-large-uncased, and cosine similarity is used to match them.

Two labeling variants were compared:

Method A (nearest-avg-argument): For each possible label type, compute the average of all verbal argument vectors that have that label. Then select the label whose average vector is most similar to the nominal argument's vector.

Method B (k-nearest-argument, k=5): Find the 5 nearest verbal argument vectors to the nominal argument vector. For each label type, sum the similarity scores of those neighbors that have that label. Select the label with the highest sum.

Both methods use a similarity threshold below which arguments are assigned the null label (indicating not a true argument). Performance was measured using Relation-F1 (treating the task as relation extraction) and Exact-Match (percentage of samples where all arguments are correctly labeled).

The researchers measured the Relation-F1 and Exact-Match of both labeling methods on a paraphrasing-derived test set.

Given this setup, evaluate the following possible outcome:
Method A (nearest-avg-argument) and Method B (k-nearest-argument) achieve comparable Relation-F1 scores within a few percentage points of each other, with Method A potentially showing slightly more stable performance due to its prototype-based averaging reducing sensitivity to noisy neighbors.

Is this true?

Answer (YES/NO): NO